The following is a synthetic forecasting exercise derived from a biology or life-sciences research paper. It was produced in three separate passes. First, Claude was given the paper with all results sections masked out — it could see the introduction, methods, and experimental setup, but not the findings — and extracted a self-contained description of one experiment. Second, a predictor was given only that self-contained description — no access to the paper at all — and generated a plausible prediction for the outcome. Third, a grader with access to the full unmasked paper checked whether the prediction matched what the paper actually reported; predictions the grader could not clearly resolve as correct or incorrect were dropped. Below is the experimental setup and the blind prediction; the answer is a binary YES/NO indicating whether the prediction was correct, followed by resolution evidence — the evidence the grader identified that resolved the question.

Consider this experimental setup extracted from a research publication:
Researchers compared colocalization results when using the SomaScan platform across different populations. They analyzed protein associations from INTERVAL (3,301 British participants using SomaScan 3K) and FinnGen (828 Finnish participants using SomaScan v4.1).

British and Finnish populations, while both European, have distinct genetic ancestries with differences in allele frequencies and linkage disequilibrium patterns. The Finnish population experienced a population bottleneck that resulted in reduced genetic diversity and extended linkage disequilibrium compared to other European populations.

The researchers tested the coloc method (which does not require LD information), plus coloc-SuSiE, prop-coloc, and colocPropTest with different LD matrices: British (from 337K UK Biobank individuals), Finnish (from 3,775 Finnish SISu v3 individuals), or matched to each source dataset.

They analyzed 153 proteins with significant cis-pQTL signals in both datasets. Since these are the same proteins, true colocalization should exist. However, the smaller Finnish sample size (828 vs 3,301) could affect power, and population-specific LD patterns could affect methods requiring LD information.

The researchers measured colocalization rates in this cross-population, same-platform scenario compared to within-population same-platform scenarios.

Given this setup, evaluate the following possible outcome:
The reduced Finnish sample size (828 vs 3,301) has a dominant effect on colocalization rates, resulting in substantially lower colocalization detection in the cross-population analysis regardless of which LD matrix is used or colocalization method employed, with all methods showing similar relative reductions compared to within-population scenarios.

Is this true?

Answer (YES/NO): NO